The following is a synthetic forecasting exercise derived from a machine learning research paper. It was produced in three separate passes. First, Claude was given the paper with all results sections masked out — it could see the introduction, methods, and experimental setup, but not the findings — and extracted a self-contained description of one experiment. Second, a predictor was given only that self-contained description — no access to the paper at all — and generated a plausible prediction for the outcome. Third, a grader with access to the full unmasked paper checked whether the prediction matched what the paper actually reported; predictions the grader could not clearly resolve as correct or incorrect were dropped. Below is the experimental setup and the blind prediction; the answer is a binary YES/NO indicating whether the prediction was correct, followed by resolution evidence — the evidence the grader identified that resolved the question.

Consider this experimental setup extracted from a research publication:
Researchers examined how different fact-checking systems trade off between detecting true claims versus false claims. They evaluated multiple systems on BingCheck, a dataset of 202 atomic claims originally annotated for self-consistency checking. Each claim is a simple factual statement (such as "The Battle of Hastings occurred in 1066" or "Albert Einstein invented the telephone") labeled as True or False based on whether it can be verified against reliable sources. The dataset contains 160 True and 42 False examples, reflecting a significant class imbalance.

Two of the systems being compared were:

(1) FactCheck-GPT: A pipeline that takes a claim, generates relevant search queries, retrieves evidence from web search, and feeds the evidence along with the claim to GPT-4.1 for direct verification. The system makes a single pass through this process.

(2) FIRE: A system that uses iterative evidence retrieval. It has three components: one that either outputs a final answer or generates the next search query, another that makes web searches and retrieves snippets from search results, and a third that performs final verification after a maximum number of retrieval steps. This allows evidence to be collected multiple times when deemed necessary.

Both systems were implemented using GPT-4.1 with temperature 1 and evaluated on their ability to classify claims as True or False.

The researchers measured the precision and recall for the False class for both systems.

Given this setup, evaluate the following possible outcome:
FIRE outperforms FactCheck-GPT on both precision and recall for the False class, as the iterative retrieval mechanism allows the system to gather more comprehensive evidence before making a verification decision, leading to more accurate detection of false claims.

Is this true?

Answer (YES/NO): NO